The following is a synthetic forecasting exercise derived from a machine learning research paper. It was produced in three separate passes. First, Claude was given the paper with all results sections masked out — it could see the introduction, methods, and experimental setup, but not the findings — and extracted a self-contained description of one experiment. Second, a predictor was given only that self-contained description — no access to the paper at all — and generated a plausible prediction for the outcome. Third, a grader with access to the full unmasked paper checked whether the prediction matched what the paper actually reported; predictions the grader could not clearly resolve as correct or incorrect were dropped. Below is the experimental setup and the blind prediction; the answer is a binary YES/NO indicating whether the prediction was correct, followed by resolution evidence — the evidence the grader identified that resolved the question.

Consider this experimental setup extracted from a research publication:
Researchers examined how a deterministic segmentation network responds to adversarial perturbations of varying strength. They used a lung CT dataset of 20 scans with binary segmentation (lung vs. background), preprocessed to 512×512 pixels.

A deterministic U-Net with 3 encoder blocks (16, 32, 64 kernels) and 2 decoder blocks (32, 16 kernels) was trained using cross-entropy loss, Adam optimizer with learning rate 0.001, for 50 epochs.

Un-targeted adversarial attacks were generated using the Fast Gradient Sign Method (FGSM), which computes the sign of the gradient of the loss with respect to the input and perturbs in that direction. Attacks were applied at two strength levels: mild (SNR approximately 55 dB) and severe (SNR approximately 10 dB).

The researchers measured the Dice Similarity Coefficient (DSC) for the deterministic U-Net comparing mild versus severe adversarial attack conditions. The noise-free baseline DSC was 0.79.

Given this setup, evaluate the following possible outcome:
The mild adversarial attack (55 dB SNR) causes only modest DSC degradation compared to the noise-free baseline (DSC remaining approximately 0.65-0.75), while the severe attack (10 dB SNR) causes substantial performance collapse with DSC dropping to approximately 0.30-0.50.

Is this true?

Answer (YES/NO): NO